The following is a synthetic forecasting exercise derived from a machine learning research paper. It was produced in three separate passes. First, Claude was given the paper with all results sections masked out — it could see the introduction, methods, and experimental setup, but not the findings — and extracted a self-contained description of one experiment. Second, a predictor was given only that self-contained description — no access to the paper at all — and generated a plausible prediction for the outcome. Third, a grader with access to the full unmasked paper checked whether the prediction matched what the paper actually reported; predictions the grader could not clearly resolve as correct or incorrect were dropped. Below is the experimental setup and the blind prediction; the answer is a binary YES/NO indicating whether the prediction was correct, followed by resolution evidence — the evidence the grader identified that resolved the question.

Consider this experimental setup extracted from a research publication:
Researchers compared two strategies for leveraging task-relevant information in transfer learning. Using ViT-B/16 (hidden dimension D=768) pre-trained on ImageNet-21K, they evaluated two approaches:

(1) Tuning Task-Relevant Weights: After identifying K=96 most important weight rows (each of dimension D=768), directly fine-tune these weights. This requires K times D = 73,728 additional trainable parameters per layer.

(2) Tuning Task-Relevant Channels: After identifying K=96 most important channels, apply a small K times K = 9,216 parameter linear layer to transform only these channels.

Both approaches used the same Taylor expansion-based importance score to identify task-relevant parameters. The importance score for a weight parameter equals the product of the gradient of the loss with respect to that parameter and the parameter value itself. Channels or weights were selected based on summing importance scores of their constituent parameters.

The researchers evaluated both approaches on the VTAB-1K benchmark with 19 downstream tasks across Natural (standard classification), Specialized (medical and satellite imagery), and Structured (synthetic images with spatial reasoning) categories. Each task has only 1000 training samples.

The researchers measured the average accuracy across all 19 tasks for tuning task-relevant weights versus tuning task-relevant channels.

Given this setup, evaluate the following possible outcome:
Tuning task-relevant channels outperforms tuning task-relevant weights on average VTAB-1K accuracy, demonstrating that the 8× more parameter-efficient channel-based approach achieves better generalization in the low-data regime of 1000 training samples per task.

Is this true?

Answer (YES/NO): YES